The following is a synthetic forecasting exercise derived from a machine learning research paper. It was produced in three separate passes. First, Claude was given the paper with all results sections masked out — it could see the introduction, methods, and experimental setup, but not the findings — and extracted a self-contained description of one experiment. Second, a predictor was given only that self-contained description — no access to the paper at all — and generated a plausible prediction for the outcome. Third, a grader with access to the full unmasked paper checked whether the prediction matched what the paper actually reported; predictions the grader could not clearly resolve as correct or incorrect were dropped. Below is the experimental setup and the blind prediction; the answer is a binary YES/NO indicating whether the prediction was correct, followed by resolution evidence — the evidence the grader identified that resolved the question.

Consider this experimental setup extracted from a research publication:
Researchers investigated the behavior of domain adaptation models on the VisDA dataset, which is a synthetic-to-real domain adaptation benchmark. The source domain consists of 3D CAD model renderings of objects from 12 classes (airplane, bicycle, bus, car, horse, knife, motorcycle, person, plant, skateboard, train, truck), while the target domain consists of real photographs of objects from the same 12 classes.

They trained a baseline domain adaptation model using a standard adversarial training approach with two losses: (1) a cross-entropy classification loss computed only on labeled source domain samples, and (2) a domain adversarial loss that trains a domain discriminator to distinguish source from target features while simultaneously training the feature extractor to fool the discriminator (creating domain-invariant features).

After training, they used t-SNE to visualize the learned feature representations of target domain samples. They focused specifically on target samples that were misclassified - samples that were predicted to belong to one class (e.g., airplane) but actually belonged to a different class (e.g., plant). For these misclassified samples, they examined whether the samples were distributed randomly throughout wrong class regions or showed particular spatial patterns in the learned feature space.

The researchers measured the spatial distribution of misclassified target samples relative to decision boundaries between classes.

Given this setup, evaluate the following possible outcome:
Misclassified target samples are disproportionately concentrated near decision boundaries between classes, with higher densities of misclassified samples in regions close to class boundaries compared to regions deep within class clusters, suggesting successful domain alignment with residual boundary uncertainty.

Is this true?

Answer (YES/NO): YES